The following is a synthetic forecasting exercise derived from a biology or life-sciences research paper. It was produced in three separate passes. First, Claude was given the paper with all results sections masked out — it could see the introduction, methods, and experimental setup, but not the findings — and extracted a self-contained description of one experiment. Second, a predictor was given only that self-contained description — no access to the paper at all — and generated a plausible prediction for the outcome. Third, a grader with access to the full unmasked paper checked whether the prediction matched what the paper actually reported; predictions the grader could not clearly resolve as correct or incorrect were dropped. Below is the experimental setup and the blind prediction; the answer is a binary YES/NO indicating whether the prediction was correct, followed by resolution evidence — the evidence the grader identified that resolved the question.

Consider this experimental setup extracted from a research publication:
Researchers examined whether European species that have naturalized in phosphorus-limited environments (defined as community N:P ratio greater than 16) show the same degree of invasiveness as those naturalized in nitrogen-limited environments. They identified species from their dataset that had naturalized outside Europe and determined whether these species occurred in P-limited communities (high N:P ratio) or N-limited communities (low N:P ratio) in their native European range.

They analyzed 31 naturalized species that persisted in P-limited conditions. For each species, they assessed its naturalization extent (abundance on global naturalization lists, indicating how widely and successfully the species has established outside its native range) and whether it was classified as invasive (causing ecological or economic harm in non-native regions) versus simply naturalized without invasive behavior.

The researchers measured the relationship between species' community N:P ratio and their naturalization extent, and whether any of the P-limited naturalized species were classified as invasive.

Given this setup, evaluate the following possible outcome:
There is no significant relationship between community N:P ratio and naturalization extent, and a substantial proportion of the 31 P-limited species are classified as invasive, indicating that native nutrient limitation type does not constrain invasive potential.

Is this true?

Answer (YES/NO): NO